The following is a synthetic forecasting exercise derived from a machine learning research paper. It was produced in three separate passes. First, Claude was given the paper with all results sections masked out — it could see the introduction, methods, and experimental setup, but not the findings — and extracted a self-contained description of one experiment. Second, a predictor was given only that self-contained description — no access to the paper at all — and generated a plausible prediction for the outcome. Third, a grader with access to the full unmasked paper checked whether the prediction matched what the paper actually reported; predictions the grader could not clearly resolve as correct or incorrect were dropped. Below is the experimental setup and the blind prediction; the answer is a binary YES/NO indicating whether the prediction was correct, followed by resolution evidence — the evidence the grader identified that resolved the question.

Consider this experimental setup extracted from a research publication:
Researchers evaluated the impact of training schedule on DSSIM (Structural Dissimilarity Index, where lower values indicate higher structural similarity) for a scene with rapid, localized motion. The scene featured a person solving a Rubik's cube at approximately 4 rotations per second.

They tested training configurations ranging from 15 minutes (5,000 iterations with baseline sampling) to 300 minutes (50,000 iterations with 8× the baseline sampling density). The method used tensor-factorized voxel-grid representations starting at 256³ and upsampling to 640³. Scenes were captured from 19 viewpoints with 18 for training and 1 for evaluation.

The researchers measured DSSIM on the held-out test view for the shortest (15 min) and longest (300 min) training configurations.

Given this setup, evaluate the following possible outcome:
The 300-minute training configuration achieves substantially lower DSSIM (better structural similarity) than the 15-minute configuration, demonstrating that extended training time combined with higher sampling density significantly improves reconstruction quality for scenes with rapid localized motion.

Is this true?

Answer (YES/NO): YES